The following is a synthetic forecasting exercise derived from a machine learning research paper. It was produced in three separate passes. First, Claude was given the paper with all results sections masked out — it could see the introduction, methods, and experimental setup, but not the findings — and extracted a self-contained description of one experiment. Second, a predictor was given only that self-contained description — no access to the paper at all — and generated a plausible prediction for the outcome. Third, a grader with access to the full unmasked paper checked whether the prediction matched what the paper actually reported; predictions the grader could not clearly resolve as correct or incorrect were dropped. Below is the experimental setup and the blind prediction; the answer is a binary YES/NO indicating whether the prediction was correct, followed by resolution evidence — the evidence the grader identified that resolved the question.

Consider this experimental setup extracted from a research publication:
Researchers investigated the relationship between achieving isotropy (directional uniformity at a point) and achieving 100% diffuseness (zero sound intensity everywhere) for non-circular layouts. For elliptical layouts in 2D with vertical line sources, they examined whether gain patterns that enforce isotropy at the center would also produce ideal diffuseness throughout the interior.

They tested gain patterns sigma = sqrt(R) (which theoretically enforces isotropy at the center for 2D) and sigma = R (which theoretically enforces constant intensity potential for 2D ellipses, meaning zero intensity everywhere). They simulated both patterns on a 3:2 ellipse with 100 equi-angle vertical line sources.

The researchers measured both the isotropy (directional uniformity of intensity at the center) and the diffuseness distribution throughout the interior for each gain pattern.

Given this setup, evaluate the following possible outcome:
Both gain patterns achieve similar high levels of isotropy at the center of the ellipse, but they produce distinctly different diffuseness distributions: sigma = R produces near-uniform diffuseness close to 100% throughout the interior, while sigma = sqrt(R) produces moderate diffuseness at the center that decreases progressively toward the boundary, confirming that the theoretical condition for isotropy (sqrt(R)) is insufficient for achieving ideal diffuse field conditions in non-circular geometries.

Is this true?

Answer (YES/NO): NO